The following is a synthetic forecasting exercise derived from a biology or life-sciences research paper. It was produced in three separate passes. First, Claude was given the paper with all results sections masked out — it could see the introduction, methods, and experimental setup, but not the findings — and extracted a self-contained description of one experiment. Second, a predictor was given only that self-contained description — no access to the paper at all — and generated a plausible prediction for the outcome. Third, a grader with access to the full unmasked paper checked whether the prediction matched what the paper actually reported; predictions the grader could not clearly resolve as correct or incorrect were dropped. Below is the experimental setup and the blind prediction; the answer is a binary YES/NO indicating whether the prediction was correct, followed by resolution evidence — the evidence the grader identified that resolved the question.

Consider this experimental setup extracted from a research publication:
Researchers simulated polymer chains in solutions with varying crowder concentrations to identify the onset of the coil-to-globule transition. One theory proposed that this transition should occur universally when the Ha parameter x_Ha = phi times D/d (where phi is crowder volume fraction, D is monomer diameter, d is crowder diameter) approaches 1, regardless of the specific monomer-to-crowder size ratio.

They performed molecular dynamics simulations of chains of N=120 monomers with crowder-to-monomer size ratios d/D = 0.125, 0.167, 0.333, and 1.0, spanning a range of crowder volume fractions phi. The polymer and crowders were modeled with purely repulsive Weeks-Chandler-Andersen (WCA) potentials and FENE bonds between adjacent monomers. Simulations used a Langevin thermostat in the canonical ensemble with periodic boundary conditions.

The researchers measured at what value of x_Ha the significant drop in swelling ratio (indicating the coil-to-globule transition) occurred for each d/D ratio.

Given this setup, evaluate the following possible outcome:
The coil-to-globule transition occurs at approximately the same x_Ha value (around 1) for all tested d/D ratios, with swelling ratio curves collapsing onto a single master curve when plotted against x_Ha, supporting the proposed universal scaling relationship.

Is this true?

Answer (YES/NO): NO